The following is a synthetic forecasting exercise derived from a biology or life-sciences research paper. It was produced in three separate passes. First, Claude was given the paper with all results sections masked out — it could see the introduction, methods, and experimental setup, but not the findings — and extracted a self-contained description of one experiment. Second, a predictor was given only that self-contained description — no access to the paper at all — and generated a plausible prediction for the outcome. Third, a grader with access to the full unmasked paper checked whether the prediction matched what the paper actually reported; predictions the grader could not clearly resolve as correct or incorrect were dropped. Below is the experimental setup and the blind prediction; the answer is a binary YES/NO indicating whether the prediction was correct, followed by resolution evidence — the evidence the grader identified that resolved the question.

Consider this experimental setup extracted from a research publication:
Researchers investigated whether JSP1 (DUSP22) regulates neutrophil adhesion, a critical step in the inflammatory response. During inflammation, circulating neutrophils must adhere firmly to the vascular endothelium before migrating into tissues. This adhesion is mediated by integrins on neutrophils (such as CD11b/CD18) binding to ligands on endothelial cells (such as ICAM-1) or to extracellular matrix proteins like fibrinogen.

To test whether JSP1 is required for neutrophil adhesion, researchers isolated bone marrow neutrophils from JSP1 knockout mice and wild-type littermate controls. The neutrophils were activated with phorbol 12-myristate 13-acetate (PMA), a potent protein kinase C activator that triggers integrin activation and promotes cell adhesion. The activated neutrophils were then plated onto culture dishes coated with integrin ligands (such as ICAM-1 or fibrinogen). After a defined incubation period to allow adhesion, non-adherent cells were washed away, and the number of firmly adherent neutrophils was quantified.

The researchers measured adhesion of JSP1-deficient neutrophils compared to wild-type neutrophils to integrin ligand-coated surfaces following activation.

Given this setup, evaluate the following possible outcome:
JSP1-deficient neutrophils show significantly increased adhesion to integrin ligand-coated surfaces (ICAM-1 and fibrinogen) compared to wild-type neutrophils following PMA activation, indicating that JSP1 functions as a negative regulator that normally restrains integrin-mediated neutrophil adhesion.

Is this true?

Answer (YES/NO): NO